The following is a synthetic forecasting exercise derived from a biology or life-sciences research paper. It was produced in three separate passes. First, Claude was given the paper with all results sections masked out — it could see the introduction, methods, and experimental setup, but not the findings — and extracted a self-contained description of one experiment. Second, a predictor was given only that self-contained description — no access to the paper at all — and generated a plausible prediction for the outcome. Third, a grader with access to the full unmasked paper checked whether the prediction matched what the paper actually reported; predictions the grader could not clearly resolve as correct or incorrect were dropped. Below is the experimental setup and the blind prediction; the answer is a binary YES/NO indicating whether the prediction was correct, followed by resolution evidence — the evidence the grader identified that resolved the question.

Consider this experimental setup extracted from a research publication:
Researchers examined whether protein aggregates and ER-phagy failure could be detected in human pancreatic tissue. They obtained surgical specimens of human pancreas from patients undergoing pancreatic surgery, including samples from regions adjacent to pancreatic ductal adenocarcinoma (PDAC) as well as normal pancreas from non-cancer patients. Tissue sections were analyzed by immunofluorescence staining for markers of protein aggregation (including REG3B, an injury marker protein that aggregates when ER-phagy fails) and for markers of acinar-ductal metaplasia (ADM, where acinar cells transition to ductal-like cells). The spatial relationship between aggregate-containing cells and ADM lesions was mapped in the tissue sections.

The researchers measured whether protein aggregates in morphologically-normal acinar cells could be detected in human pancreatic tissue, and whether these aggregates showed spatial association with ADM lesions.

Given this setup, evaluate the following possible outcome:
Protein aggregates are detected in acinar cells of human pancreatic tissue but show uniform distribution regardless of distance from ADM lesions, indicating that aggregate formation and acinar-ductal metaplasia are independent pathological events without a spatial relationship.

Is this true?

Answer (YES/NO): NO